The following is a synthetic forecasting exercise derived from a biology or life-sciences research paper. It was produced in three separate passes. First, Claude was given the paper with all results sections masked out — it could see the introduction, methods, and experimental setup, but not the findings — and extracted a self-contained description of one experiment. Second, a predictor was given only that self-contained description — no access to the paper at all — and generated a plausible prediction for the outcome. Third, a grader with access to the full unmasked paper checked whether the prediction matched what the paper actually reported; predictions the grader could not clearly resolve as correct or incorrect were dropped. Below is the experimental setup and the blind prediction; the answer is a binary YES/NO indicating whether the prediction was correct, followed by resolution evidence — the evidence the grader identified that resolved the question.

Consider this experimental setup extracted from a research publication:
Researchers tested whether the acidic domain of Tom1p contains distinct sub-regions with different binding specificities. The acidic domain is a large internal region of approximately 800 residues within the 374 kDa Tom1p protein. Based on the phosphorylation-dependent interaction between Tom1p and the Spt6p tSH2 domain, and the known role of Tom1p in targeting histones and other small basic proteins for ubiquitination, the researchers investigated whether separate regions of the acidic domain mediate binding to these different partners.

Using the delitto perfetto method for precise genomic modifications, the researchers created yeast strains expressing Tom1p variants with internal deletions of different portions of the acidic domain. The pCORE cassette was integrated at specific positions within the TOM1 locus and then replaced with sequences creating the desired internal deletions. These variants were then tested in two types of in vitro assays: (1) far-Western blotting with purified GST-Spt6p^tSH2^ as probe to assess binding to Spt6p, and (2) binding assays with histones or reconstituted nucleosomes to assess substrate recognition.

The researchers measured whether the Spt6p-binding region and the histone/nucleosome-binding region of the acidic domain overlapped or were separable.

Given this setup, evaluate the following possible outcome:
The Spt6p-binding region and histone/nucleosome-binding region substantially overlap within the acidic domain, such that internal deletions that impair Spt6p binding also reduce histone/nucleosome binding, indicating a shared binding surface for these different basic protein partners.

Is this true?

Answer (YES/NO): NO